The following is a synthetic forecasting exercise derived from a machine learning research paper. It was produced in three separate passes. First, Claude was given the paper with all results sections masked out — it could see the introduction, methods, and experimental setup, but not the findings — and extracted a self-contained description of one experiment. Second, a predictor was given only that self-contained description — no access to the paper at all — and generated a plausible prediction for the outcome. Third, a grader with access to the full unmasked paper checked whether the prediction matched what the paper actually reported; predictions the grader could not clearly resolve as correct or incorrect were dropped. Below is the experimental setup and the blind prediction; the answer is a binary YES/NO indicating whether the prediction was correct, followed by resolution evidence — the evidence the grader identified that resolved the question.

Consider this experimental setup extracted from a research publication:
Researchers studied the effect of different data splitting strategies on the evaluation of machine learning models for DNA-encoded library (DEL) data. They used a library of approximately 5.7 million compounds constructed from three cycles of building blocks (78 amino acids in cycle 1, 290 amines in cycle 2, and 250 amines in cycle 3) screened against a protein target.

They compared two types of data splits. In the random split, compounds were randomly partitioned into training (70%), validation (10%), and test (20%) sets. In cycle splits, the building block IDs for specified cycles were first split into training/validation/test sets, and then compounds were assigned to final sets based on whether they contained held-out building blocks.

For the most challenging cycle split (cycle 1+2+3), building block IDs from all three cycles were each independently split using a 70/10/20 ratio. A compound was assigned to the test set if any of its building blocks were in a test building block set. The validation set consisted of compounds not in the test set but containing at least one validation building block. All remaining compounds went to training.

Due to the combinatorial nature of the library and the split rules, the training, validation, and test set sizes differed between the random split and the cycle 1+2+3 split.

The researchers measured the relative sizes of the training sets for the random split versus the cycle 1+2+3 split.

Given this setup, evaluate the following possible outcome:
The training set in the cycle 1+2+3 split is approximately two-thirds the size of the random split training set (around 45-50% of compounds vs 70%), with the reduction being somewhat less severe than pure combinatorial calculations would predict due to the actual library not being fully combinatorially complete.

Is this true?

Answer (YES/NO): NO